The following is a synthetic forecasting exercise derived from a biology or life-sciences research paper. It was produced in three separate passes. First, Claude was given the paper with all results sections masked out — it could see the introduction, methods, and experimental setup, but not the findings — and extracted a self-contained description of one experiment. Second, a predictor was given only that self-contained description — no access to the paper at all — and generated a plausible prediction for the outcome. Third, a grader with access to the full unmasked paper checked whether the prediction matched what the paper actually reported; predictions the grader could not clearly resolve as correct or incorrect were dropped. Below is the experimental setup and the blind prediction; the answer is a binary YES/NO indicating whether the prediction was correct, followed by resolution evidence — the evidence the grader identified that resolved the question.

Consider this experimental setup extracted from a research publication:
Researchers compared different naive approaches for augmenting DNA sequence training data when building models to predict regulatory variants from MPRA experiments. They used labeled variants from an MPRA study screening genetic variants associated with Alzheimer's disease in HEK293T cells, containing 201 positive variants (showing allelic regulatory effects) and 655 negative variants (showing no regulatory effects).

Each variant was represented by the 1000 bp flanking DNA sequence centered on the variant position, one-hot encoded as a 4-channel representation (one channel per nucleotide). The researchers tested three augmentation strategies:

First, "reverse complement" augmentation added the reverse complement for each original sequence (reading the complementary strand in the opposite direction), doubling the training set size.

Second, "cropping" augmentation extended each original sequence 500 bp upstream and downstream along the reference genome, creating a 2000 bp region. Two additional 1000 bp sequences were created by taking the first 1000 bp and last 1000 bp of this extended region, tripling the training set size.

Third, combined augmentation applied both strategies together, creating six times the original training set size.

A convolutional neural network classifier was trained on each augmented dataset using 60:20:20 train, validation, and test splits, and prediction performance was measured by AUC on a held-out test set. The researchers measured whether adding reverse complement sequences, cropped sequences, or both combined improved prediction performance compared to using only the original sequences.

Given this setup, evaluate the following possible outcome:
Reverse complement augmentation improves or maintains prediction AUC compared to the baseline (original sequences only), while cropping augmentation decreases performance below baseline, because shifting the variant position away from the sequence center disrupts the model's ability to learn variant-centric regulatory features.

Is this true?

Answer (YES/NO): NO